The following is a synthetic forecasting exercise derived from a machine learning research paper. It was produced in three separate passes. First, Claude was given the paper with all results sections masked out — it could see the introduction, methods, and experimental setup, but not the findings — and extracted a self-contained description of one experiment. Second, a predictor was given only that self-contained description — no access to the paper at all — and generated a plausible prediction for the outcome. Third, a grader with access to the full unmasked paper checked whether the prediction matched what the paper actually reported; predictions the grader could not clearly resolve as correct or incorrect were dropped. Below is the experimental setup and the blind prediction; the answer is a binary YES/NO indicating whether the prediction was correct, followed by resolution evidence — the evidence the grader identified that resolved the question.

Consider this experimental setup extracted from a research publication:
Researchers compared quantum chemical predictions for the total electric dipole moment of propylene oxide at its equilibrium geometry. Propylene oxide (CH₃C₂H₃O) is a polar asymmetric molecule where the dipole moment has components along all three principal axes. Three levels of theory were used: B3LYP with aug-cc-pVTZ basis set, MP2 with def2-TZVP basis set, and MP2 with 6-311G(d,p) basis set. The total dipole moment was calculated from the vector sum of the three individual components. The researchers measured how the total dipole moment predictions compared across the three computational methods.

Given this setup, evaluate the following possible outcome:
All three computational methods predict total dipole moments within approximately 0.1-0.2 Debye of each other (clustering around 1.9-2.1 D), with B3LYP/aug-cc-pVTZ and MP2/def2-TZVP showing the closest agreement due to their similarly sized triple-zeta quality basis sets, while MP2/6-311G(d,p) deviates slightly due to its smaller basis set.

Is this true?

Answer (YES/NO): NO